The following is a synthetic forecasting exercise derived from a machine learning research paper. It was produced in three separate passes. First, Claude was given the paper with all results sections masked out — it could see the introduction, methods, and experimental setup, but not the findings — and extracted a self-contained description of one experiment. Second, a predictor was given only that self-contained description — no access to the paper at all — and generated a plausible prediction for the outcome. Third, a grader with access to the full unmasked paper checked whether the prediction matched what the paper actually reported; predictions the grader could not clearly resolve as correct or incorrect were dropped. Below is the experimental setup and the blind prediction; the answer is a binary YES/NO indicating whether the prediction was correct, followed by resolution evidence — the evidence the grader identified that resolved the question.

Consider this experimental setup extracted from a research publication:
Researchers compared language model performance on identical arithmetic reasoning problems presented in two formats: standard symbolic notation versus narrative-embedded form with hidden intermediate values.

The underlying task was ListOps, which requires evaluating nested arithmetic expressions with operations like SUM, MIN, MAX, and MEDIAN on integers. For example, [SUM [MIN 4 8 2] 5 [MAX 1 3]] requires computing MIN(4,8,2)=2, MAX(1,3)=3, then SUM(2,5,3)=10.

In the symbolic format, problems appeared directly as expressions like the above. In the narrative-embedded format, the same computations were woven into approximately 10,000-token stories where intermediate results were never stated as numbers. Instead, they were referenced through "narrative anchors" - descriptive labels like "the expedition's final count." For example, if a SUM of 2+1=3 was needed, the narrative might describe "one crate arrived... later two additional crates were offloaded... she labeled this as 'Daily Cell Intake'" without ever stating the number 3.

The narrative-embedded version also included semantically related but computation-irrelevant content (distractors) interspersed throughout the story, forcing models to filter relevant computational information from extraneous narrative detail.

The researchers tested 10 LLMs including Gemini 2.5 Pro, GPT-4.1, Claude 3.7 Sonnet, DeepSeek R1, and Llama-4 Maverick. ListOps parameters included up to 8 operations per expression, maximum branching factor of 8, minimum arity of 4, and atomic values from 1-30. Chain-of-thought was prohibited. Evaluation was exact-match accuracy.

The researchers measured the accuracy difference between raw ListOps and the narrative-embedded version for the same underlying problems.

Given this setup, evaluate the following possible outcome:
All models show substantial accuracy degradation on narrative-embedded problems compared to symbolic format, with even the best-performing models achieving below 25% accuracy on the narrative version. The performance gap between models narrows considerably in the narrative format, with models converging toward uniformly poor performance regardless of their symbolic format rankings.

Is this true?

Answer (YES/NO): NO